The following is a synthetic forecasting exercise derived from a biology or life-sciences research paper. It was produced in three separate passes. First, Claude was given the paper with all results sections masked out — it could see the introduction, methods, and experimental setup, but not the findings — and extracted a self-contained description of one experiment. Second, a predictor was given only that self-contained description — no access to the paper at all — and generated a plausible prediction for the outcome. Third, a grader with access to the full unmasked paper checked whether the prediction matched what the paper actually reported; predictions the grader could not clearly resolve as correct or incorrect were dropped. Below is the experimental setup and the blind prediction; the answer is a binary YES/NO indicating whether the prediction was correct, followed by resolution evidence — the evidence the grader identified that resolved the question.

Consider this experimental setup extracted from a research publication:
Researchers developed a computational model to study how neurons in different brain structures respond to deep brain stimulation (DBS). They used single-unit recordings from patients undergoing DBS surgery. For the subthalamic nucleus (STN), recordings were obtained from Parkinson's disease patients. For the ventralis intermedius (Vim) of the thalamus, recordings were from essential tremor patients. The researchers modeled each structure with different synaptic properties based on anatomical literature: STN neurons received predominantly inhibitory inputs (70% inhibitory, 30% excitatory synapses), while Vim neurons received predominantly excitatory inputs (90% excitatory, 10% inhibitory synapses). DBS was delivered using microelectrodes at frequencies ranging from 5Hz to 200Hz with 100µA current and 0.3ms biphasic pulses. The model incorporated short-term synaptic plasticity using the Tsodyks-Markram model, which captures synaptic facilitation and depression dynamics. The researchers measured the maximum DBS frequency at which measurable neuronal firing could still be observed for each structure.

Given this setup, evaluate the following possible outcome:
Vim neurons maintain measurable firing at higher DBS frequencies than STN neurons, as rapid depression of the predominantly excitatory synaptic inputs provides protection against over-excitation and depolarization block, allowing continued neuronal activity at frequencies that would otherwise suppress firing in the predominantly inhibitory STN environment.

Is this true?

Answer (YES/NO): YES